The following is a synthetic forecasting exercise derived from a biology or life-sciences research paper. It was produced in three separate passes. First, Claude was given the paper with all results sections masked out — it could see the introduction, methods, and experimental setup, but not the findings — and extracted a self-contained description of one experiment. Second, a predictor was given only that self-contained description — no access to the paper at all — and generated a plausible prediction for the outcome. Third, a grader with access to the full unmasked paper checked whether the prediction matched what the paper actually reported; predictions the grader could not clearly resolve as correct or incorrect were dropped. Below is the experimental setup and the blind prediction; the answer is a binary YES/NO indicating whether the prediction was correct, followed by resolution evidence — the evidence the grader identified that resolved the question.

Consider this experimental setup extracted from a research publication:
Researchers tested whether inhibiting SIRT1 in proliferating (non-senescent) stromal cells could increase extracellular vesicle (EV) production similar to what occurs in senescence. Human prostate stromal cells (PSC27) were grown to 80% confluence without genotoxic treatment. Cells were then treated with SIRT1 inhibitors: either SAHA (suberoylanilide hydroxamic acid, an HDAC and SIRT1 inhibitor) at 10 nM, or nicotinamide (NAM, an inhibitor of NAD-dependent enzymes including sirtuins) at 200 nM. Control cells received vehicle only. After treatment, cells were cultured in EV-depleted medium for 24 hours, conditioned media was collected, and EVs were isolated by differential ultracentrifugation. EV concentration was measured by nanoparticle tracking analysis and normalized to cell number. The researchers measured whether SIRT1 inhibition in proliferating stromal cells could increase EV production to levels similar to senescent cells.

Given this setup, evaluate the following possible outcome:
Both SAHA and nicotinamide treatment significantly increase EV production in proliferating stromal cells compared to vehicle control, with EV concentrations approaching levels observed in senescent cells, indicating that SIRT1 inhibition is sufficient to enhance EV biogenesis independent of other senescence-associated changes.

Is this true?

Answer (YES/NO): NO